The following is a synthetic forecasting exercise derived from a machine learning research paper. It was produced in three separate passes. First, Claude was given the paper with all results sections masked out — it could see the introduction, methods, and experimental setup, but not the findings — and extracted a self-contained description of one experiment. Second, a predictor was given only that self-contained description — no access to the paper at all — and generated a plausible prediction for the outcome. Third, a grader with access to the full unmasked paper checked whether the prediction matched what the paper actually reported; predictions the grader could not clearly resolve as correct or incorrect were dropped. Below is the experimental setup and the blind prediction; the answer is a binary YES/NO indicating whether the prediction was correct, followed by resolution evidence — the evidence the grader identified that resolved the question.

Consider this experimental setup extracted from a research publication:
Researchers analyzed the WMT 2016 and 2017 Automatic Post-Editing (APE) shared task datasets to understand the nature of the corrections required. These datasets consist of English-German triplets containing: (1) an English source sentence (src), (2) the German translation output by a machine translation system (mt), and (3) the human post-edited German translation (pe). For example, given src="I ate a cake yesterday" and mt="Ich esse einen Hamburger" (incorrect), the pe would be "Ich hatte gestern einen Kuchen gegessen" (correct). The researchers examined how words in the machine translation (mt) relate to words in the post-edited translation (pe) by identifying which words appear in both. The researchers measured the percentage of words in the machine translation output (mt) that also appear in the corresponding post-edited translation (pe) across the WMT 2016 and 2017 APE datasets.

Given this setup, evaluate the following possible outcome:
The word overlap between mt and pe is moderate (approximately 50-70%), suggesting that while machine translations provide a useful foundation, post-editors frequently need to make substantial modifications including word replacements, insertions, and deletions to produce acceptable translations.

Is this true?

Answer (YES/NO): NO